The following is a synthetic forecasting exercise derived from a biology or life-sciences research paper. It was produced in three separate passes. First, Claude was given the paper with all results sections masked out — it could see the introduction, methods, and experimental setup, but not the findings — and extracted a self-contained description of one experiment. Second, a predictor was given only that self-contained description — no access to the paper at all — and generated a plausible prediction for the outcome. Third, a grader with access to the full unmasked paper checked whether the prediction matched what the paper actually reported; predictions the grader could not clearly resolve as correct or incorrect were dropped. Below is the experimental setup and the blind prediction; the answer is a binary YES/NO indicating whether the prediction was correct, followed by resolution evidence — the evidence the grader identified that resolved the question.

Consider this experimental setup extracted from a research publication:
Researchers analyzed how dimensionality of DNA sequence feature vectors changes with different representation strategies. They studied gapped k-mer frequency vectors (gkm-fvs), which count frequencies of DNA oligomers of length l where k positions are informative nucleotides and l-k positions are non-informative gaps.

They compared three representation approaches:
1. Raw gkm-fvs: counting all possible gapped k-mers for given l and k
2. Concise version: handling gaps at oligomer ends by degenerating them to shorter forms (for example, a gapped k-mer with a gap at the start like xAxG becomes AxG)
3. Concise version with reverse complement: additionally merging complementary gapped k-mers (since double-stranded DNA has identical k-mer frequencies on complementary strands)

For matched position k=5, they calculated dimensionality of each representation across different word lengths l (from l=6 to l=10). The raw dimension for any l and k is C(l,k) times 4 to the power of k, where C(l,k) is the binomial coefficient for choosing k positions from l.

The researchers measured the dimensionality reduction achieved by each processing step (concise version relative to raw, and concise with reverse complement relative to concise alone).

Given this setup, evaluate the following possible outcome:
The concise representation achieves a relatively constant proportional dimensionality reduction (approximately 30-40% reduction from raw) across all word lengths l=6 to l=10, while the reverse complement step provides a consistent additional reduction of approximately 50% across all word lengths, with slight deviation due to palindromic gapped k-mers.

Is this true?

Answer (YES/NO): NO